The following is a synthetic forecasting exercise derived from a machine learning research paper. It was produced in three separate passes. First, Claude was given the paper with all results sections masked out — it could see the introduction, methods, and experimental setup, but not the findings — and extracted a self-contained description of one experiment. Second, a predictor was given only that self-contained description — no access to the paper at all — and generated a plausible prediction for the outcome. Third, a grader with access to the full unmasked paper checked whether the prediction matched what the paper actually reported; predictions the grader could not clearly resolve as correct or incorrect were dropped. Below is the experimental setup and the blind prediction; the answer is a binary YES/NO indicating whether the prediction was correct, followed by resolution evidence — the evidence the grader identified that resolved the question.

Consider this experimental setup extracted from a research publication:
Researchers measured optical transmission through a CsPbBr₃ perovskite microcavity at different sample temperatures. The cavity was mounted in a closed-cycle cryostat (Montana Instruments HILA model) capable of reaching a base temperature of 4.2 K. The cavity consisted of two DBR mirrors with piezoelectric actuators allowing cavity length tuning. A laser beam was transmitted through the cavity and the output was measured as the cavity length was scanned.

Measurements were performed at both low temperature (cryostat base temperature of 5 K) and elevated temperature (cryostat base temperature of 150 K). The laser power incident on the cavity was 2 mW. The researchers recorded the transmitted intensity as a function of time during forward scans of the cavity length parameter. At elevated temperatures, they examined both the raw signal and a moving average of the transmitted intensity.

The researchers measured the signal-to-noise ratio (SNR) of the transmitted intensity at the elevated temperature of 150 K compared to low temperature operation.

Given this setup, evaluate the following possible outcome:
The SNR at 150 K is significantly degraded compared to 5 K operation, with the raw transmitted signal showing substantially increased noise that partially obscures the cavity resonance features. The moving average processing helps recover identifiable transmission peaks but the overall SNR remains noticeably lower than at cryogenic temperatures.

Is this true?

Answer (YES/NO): YES